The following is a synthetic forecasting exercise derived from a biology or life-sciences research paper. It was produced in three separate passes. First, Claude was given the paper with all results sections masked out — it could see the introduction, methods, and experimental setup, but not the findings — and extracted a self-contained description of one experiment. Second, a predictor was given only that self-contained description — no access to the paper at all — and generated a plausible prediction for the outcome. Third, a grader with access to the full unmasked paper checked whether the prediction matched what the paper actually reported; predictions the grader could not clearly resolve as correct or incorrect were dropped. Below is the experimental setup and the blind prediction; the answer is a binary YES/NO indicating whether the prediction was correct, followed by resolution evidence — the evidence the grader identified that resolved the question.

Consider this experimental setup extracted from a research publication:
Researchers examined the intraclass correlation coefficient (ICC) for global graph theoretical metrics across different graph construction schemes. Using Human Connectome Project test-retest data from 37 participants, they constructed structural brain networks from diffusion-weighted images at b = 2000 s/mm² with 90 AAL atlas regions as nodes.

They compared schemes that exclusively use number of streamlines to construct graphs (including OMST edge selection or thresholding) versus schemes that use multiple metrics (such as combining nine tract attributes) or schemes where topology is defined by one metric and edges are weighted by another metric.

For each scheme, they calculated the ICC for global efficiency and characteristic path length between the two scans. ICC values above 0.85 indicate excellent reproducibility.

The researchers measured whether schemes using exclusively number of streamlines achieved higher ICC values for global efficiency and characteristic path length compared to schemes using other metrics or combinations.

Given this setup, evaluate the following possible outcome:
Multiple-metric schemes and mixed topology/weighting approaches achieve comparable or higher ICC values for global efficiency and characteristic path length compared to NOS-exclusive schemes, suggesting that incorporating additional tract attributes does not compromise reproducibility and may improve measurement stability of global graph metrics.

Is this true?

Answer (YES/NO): NO